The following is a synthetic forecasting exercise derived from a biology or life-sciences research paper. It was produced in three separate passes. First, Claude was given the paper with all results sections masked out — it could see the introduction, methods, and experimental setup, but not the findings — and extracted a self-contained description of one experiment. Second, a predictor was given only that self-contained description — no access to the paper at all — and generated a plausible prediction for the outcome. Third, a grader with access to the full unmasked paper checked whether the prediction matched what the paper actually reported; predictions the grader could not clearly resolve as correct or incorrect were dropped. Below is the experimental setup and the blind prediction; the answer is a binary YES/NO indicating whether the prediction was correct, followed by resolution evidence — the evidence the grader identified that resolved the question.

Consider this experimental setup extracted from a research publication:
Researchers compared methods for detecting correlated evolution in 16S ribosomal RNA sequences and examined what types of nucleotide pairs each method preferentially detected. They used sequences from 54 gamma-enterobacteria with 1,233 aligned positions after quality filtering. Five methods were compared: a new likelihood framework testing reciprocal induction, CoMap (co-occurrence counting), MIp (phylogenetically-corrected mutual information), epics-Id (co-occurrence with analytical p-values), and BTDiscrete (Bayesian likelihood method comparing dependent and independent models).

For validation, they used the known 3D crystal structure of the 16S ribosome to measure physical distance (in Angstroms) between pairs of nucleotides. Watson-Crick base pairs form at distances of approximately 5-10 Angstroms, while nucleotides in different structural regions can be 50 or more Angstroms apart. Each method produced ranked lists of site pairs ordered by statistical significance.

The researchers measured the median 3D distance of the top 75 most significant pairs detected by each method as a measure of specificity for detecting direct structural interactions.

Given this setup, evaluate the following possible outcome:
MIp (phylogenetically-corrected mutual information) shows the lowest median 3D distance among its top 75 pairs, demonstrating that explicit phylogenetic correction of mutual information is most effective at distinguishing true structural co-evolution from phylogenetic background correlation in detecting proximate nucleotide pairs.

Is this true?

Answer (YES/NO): NO